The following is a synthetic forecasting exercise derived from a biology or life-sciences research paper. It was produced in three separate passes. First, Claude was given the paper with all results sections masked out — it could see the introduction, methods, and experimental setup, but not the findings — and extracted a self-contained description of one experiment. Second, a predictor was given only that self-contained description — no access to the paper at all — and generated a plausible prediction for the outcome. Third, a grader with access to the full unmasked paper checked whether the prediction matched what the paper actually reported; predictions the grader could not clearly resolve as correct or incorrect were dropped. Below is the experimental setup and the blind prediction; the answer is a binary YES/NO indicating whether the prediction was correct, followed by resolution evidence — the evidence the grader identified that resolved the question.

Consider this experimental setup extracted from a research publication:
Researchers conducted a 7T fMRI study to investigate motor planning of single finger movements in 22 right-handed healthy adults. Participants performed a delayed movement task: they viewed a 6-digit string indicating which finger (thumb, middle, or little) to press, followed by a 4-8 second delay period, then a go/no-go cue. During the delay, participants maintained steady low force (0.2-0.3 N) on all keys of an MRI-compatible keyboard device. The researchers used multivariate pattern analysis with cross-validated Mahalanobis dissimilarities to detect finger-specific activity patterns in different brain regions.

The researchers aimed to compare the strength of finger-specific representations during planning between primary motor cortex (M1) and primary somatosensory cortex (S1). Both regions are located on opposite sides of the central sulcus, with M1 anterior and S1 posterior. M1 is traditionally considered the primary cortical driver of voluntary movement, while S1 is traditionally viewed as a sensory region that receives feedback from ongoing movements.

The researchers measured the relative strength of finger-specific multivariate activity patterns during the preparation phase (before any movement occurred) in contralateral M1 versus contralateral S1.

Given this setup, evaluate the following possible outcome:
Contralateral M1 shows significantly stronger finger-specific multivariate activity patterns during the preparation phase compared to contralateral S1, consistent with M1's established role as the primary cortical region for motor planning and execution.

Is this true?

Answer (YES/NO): NO